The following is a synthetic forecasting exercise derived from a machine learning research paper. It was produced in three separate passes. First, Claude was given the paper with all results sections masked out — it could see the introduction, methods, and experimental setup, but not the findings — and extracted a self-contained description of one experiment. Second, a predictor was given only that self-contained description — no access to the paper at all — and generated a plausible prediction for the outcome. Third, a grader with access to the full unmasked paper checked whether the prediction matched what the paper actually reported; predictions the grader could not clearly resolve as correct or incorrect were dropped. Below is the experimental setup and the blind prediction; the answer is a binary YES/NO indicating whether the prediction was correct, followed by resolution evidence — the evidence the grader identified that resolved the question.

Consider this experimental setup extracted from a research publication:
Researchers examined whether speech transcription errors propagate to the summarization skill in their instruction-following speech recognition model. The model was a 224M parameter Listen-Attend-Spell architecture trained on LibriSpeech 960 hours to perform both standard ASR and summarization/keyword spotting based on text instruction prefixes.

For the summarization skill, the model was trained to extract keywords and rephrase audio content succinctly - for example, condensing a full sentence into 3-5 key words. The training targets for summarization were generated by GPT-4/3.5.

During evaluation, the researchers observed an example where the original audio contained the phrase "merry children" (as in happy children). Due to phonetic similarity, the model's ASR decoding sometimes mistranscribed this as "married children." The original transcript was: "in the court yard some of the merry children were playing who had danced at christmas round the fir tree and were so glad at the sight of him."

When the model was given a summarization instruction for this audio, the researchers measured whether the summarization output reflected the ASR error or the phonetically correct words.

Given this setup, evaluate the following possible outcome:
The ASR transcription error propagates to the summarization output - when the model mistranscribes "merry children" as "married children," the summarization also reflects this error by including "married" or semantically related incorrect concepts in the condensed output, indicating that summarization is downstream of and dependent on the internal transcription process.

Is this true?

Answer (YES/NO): YES